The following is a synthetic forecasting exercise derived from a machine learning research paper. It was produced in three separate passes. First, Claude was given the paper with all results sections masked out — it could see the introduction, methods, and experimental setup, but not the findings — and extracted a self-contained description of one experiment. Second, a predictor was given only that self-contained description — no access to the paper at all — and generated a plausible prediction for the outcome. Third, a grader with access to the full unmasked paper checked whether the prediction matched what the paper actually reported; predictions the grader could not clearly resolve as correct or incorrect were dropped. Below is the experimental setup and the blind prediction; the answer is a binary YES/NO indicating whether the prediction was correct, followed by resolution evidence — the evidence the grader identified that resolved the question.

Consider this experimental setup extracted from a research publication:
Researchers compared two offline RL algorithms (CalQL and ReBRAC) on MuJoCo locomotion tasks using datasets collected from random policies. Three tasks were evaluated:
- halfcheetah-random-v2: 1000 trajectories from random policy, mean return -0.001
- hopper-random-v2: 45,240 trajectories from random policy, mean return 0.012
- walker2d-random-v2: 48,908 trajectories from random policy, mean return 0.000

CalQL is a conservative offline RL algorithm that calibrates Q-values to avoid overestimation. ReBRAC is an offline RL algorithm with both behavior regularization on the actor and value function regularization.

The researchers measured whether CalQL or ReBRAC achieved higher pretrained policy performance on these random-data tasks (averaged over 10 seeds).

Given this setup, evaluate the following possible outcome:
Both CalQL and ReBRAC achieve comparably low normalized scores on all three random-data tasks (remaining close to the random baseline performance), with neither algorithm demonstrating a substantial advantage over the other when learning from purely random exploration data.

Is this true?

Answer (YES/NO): NO